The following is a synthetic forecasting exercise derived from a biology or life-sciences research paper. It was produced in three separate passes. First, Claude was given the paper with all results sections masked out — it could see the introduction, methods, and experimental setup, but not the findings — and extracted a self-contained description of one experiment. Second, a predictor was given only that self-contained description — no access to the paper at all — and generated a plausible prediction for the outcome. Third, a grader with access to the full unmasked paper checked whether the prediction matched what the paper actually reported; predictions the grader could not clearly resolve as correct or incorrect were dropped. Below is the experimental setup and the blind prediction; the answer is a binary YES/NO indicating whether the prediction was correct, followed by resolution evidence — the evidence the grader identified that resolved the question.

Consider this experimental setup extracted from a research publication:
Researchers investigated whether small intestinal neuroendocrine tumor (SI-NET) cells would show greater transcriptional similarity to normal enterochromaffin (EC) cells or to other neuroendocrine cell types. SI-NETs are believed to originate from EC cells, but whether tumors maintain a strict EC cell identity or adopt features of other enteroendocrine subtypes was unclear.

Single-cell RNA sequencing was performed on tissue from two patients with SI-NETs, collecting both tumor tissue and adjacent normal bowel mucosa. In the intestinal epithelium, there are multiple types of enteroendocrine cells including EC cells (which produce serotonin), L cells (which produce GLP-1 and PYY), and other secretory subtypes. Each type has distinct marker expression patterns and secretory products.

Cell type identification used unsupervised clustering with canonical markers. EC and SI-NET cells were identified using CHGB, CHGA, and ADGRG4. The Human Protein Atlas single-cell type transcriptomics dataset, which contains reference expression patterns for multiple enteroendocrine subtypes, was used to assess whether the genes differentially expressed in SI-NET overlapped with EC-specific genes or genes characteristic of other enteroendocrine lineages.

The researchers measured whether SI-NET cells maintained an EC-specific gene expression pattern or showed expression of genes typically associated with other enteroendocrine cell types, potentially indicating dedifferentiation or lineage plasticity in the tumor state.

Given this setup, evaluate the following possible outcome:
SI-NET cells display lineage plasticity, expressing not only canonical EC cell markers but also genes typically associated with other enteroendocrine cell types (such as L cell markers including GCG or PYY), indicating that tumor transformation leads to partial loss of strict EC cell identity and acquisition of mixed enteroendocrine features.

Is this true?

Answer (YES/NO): NO